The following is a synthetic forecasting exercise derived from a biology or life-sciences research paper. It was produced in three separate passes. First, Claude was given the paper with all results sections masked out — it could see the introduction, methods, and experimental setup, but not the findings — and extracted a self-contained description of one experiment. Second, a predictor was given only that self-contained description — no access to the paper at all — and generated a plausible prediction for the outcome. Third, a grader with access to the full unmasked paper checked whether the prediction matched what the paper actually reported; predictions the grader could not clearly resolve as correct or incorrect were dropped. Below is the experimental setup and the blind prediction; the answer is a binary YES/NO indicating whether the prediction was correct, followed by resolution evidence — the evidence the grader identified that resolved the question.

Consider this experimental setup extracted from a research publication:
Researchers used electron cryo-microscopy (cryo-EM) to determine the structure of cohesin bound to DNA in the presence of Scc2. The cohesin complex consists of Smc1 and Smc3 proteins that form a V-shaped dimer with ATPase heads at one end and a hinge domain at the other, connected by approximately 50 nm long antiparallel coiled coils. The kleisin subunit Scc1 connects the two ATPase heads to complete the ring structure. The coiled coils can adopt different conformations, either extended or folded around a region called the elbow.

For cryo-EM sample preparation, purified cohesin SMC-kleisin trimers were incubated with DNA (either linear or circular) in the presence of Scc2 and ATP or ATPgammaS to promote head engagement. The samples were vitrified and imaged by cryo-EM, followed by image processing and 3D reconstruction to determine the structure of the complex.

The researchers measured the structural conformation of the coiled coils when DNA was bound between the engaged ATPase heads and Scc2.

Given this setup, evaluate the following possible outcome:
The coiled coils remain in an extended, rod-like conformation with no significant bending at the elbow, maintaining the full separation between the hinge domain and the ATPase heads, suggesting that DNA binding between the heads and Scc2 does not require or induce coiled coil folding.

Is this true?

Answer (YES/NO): NO